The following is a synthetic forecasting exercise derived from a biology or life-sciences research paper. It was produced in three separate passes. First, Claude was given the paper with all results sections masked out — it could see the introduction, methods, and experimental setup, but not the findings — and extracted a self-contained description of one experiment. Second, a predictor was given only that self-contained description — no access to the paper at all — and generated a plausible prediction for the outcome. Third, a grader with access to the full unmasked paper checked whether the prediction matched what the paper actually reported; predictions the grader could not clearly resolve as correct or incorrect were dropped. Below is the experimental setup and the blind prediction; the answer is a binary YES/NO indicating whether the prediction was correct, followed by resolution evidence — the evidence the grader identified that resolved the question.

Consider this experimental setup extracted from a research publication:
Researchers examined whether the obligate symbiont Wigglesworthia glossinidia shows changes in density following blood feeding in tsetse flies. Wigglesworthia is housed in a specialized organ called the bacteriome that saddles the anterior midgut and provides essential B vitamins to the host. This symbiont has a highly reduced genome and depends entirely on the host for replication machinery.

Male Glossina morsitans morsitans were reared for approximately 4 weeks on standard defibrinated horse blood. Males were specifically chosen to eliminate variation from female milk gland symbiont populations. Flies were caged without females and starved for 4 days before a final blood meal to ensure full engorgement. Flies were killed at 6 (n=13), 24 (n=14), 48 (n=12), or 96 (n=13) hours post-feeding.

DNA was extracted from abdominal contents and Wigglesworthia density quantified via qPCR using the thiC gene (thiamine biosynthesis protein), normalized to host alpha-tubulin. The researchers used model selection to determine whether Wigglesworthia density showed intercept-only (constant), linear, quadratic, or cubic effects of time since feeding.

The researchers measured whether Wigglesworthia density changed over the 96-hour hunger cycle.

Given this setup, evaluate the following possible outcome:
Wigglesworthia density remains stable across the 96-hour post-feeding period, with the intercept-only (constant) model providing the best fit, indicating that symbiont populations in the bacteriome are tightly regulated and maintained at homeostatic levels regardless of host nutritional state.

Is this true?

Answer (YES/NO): YES